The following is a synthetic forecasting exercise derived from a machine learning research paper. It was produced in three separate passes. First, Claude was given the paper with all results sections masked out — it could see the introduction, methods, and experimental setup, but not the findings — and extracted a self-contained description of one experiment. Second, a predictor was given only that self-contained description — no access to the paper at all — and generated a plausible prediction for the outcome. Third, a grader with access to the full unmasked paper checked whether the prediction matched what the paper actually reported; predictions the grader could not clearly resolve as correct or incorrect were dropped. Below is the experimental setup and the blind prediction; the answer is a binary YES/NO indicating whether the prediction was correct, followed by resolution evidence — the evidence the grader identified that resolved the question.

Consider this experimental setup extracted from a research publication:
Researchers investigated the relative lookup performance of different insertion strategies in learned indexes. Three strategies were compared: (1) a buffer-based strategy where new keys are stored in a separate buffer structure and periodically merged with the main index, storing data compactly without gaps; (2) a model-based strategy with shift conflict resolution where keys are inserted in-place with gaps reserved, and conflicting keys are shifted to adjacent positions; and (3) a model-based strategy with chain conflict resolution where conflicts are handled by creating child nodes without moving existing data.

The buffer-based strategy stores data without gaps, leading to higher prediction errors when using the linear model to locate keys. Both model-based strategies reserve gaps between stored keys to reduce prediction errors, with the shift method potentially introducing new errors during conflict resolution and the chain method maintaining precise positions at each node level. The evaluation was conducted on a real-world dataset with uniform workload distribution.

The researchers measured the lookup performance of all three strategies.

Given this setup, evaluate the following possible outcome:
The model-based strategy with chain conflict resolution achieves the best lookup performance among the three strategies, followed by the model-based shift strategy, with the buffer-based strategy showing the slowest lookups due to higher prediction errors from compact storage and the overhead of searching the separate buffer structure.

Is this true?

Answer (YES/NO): YES